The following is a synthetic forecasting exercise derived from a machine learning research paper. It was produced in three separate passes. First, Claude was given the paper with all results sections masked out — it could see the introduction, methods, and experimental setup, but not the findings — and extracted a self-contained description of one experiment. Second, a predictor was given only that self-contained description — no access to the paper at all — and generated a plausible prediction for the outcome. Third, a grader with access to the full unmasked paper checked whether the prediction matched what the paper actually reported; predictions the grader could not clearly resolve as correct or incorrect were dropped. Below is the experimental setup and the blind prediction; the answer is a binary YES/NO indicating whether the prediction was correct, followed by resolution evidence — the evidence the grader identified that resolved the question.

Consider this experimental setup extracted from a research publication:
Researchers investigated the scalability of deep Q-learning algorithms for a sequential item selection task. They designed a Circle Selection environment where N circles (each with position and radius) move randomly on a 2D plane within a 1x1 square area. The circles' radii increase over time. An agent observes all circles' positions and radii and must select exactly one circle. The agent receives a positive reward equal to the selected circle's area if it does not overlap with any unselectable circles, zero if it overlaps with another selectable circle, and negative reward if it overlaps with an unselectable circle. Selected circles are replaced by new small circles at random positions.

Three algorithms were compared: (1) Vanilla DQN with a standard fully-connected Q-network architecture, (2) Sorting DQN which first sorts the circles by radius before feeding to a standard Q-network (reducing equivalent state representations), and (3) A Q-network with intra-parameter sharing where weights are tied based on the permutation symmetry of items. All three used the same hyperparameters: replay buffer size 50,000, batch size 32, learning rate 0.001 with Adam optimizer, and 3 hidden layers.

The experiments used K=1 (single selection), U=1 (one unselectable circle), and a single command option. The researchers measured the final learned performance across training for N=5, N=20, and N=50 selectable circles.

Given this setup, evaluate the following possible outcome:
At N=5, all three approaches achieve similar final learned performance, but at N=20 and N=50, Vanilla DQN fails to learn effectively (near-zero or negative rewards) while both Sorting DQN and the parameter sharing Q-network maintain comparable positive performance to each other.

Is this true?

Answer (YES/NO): NO